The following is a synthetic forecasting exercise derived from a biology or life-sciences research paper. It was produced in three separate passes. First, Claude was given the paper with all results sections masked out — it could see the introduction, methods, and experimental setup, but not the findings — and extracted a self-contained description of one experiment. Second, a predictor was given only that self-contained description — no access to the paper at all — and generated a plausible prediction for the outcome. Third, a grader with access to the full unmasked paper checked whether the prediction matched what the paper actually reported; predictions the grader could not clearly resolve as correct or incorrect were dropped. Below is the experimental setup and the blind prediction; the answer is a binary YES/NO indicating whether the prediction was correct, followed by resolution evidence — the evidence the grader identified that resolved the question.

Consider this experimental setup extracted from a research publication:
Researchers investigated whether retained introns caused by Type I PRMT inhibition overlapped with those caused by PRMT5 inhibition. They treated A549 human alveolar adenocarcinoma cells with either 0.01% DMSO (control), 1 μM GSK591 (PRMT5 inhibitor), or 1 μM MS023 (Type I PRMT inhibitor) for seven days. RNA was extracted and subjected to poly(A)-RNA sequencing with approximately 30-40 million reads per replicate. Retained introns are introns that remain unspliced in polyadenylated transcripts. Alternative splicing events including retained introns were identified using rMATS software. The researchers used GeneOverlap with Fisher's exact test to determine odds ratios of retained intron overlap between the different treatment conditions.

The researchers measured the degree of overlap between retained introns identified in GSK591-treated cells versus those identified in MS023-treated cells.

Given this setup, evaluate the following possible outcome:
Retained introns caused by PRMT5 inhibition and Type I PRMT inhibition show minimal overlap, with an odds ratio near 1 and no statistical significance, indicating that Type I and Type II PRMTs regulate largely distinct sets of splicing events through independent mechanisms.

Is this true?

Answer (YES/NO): NO